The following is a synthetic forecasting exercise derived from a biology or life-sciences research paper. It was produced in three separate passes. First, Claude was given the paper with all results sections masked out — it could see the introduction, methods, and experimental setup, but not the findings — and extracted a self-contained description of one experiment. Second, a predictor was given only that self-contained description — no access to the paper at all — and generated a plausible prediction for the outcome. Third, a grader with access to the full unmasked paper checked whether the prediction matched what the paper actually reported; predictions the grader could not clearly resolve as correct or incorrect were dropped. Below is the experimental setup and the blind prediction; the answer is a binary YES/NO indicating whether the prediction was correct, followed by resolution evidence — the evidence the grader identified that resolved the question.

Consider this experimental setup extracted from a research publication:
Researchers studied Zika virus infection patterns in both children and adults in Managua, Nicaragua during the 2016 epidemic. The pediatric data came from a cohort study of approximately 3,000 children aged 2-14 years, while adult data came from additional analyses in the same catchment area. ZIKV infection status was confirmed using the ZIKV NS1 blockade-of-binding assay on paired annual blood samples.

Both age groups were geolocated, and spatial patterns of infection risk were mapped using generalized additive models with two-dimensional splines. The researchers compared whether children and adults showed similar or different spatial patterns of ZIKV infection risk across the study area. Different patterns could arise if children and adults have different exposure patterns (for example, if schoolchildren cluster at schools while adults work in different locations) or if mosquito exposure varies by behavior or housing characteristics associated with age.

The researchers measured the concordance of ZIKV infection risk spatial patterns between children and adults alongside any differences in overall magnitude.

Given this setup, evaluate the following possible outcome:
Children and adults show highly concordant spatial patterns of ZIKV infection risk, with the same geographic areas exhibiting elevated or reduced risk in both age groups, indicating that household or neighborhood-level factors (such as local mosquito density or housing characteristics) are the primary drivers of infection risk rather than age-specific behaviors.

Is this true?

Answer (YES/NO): YES